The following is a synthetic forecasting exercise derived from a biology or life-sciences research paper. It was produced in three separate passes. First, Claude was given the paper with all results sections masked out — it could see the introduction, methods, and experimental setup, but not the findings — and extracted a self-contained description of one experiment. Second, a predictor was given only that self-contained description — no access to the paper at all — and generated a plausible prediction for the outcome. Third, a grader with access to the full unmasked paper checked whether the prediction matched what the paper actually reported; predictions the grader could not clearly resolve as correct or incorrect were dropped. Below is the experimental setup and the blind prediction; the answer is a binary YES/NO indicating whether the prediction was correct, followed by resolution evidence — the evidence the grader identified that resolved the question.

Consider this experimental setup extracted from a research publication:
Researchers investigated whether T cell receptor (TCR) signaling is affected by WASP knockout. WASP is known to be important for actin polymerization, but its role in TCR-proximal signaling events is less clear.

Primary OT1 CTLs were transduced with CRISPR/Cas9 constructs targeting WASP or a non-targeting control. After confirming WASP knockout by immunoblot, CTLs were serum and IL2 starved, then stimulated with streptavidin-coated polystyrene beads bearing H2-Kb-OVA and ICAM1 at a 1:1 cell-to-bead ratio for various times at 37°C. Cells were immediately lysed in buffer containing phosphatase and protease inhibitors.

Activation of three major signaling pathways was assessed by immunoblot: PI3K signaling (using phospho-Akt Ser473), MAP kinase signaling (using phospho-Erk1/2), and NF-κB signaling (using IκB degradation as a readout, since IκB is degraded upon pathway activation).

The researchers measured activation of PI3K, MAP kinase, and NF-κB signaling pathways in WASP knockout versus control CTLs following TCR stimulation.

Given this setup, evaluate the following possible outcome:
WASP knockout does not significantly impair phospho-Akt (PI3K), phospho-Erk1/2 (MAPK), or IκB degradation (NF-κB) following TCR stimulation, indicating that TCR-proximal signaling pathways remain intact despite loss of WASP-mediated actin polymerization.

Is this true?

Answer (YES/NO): YES